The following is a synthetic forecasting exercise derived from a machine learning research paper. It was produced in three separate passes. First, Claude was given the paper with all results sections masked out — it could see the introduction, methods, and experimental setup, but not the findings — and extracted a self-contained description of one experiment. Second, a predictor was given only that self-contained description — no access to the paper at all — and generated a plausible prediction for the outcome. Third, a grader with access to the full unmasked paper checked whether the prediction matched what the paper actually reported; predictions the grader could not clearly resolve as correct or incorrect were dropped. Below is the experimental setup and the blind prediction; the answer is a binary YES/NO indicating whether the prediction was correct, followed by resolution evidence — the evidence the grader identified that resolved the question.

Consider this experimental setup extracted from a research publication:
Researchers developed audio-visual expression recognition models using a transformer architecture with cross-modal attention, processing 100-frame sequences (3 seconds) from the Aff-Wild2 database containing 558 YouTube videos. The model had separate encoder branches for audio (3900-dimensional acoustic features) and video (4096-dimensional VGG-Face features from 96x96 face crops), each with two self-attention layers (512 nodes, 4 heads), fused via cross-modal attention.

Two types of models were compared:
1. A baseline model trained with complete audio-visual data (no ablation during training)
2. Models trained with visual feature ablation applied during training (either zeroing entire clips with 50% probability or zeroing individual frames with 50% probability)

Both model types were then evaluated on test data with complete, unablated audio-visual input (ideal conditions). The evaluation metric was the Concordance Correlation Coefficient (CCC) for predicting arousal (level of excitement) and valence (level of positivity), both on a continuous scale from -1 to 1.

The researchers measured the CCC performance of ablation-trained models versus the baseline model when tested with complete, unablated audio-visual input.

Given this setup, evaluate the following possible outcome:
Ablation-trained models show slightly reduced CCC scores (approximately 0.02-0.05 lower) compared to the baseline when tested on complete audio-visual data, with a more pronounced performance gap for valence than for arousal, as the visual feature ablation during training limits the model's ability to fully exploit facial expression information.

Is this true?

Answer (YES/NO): NO